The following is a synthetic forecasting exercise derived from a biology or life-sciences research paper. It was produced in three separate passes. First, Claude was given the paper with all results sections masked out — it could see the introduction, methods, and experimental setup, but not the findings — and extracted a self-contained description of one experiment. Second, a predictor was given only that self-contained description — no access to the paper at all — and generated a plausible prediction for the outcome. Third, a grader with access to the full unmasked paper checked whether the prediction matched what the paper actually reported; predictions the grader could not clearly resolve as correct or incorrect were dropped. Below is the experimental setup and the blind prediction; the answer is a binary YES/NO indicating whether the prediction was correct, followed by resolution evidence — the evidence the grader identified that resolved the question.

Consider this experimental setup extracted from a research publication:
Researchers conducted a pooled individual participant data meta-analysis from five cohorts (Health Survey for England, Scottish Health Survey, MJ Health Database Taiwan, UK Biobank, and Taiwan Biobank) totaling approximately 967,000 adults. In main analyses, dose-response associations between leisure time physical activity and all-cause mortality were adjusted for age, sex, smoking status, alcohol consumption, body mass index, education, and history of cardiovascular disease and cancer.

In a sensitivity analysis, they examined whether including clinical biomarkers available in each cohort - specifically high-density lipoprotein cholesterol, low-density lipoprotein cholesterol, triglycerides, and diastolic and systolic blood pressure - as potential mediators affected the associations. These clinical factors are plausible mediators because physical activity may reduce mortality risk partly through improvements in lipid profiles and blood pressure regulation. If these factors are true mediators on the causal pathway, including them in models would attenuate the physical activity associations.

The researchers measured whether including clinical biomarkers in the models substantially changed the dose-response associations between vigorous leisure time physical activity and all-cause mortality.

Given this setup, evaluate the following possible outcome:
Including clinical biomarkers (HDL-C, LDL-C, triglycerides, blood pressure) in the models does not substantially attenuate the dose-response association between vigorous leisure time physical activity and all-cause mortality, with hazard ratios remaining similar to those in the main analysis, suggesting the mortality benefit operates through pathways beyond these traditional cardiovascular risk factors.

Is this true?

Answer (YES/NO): YES